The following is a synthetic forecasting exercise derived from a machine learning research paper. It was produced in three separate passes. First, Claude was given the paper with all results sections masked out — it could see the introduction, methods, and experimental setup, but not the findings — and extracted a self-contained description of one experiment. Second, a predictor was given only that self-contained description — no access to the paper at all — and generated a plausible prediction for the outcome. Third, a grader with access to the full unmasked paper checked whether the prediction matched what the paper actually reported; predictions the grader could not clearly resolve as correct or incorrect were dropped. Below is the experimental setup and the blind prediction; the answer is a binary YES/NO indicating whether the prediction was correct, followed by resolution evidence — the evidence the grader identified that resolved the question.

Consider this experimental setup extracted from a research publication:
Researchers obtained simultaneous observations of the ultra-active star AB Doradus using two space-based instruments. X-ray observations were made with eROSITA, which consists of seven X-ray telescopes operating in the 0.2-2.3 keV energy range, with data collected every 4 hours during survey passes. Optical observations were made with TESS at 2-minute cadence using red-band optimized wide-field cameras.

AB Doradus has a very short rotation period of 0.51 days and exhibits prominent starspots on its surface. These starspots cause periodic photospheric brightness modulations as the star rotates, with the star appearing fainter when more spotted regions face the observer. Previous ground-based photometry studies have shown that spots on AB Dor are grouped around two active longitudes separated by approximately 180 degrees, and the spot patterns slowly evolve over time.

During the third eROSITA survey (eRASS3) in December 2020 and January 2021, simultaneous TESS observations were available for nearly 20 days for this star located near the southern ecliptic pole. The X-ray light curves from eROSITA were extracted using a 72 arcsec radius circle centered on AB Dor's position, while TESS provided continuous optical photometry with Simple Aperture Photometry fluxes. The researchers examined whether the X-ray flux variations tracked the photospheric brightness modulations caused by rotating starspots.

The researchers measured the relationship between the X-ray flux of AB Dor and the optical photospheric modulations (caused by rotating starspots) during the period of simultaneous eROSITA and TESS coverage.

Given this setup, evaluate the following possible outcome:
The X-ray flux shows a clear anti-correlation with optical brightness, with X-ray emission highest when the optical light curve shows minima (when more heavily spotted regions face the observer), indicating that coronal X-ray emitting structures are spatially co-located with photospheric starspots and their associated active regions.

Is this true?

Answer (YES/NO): NO